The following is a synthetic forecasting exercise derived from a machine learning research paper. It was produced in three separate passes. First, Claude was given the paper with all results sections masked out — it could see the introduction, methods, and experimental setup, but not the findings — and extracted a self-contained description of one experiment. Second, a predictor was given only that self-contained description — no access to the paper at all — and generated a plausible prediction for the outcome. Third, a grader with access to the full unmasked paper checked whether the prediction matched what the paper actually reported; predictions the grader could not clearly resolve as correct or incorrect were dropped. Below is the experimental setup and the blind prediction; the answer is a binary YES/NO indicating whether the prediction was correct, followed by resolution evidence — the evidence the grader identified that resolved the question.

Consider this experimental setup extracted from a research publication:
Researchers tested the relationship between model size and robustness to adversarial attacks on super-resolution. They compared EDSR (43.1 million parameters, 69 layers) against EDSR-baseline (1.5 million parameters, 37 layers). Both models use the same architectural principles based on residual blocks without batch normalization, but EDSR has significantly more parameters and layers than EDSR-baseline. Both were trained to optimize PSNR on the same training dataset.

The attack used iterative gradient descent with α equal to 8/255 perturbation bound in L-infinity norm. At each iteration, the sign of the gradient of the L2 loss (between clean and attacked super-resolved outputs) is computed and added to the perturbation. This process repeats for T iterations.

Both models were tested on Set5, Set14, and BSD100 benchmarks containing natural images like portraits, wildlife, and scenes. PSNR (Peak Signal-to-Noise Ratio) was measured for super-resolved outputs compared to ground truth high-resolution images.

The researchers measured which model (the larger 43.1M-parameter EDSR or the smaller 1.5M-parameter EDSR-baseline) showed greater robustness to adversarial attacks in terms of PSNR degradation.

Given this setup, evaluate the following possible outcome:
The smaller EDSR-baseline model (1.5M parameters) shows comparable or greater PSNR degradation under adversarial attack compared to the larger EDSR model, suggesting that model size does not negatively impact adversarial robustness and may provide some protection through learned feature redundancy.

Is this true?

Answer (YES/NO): NO